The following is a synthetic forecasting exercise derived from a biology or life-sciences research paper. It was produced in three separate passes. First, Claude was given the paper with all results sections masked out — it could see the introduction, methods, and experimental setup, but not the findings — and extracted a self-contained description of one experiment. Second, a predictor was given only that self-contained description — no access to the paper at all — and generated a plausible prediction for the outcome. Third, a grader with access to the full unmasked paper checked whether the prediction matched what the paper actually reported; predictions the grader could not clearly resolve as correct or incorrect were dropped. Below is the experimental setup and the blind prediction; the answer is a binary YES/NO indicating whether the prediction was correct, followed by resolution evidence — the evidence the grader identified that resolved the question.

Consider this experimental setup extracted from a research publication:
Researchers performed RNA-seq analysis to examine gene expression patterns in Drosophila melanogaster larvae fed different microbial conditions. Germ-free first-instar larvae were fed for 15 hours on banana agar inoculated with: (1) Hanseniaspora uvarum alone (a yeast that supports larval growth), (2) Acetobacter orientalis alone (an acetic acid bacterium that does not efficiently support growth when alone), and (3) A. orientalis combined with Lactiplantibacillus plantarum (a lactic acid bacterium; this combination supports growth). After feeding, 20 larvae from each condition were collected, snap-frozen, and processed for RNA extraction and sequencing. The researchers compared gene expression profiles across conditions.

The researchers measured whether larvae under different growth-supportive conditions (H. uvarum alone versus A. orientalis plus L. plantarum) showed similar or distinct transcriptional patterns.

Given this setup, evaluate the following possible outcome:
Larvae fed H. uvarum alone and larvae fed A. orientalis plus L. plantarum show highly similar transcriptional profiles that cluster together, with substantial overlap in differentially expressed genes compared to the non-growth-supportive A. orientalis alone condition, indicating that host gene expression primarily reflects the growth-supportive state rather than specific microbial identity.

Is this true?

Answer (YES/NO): NO